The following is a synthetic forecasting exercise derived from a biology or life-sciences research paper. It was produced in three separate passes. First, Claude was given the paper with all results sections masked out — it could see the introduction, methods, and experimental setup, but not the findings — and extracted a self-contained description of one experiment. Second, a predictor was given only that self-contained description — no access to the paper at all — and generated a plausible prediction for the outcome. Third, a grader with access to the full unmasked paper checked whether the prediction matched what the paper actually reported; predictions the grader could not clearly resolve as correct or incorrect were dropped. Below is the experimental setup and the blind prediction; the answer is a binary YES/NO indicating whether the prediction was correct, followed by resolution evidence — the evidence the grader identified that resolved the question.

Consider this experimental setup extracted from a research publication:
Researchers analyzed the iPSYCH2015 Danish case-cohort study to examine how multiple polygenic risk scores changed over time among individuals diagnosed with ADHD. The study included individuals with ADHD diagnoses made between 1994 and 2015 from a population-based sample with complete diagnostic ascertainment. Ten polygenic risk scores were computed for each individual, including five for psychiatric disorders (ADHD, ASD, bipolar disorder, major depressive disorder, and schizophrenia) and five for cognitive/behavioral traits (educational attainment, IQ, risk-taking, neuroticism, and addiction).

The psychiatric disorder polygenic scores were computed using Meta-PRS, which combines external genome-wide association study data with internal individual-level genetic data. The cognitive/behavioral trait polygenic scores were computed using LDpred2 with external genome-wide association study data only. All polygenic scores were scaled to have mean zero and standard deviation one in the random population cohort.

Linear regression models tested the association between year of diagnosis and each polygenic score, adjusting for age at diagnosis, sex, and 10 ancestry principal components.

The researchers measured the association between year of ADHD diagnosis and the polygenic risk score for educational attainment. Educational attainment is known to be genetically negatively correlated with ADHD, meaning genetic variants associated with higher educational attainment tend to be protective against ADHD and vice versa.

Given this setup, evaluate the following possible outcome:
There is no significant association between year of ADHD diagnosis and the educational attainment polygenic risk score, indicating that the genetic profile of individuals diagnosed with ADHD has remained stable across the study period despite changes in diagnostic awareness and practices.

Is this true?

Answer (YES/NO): YES